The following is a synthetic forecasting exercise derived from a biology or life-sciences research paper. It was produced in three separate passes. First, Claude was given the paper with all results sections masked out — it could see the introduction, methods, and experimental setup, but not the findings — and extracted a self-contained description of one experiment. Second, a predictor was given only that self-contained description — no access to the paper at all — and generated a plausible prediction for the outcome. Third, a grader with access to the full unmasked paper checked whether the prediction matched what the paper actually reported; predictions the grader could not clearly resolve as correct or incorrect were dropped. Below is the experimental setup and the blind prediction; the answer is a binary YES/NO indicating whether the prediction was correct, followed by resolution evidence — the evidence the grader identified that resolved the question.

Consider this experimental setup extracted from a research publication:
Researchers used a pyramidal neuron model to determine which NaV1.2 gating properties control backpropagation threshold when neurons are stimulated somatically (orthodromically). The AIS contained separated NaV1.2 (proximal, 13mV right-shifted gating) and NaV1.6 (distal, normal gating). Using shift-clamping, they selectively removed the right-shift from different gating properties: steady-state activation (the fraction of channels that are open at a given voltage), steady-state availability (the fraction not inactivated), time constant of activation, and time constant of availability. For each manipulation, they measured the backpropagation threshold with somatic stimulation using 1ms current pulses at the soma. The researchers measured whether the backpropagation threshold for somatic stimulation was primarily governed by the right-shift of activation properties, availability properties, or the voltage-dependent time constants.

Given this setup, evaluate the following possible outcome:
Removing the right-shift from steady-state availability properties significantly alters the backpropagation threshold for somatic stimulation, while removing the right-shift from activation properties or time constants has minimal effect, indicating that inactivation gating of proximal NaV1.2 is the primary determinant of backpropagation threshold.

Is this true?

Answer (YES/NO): NO